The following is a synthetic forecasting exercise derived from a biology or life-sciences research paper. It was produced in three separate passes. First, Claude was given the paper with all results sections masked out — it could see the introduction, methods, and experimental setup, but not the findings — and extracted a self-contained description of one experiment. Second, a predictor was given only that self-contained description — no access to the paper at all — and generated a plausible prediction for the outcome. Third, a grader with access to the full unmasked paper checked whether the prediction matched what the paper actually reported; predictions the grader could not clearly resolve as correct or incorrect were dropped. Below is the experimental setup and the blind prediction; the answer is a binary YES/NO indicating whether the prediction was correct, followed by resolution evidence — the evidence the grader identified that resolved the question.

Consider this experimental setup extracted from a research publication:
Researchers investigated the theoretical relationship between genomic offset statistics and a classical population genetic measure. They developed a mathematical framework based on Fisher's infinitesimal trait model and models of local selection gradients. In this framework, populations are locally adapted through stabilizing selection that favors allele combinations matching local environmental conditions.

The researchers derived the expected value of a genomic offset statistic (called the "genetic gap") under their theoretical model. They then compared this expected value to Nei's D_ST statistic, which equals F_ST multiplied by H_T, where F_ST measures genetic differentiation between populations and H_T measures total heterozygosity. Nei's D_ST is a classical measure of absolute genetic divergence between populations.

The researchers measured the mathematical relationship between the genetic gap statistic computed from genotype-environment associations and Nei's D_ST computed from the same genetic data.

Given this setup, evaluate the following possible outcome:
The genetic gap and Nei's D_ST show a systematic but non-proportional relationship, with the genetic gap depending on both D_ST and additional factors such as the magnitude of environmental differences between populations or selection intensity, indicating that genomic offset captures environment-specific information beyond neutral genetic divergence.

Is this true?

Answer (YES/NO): NO